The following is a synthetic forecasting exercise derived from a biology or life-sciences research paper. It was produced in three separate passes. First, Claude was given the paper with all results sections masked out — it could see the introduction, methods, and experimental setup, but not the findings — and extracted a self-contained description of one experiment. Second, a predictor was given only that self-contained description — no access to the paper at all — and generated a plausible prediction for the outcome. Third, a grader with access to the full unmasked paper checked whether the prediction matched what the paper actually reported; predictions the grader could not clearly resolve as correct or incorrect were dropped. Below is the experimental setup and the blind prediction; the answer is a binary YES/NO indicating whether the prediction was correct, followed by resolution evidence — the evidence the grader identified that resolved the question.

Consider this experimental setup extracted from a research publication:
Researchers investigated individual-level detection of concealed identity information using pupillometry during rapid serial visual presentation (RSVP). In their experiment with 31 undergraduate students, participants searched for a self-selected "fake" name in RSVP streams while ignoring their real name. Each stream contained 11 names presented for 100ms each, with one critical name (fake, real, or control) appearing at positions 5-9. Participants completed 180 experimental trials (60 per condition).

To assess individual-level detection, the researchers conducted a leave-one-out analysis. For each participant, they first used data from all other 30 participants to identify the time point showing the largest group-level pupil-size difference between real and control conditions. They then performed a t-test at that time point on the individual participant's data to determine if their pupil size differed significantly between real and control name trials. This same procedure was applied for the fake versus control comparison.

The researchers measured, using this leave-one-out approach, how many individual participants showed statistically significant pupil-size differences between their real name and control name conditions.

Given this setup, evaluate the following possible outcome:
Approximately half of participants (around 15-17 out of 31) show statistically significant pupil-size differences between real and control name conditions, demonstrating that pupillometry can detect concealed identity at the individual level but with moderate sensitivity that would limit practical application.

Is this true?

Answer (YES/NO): NO